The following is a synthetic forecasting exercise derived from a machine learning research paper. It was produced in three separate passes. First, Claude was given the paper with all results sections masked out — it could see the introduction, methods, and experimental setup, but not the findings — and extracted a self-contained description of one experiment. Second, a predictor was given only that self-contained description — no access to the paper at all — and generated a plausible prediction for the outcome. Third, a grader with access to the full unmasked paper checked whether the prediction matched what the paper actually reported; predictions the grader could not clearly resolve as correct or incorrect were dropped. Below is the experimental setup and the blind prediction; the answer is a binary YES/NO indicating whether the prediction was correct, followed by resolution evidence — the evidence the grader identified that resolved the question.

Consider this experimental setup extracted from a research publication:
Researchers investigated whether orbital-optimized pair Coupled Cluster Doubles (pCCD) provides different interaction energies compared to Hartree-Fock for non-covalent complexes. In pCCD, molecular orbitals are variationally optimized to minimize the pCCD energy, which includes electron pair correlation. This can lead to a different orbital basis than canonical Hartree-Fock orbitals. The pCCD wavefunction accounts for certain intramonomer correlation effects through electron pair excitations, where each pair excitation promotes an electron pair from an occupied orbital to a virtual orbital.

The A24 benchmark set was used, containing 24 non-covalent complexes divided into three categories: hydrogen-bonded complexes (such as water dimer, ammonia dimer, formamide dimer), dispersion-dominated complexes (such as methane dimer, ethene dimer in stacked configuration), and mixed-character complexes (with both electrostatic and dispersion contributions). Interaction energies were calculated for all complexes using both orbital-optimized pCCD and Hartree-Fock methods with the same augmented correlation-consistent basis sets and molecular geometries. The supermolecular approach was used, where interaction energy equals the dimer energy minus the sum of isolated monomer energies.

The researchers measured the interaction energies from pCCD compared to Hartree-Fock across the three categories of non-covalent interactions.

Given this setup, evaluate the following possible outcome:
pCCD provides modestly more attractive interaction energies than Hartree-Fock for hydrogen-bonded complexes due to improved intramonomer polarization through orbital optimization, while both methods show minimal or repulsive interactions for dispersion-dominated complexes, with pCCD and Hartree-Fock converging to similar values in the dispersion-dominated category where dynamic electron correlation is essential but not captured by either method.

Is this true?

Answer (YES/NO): NO